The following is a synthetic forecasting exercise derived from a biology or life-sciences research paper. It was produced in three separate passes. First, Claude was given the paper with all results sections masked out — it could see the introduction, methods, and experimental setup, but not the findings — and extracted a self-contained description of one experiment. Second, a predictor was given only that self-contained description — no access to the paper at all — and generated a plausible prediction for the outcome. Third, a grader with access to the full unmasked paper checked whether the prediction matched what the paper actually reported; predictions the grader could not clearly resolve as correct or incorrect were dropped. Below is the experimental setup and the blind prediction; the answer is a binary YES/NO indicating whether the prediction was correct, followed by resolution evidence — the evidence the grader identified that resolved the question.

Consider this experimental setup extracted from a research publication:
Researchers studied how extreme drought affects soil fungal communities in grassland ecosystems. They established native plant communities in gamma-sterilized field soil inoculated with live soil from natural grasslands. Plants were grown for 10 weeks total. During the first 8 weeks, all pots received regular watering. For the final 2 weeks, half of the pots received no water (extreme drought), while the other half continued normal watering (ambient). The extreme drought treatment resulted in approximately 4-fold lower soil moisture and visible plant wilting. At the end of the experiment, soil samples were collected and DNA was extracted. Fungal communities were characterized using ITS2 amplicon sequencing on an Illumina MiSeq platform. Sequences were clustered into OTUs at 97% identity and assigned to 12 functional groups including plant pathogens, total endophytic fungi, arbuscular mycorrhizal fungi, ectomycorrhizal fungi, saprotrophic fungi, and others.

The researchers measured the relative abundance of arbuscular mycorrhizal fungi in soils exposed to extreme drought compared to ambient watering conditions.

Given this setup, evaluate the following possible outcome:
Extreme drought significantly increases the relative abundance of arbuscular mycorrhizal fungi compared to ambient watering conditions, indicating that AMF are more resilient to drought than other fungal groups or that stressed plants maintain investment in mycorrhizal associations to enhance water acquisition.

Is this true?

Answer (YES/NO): NO